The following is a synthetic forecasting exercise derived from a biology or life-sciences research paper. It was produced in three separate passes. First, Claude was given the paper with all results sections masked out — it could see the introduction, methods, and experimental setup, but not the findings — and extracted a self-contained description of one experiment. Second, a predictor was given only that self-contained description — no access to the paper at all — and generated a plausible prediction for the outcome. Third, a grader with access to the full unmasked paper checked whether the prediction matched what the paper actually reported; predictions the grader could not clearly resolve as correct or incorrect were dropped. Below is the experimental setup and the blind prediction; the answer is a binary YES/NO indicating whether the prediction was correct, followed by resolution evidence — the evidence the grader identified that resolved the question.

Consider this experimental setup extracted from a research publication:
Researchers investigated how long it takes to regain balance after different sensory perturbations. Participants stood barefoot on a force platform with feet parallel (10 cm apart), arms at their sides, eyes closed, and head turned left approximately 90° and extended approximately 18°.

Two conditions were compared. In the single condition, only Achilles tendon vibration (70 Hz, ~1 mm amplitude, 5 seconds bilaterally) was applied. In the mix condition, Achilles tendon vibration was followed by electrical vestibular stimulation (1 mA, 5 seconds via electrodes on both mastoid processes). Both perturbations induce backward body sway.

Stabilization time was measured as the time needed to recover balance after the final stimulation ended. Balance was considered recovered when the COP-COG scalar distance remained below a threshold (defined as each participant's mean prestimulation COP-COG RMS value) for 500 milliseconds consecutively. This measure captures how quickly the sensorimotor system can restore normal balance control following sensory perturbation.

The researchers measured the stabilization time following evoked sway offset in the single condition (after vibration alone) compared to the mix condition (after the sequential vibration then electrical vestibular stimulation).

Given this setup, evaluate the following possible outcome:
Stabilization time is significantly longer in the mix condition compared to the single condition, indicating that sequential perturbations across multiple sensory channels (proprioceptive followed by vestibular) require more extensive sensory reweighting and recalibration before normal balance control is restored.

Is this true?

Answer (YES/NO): YES